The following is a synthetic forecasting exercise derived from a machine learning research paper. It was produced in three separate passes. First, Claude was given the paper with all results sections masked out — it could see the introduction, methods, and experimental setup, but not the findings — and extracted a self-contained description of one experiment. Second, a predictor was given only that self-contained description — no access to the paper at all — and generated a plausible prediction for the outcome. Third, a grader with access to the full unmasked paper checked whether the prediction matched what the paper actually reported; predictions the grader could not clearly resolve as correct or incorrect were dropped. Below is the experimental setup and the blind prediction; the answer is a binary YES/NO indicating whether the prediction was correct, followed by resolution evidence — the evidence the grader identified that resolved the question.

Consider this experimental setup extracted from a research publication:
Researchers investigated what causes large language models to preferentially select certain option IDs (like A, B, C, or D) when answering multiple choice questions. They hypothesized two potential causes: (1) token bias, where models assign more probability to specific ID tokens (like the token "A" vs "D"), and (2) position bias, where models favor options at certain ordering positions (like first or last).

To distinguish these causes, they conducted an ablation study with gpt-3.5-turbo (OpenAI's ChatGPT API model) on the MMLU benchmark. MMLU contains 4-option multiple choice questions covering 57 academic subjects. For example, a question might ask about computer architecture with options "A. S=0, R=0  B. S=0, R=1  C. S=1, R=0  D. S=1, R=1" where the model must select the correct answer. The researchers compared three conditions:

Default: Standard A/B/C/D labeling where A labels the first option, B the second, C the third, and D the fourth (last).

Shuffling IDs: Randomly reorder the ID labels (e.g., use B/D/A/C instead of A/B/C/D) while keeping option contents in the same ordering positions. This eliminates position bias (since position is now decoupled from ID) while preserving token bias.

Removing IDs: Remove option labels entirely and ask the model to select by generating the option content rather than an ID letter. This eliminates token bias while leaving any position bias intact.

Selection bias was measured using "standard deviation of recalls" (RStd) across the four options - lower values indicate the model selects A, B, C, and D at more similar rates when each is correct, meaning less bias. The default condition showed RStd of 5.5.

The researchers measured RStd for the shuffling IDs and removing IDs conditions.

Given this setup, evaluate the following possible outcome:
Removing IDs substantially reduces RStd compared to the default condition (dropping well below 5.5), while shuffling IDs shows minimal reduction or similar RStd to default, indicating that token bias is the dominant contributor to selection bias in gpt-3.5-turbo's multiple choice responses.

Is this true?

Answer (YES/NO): YES